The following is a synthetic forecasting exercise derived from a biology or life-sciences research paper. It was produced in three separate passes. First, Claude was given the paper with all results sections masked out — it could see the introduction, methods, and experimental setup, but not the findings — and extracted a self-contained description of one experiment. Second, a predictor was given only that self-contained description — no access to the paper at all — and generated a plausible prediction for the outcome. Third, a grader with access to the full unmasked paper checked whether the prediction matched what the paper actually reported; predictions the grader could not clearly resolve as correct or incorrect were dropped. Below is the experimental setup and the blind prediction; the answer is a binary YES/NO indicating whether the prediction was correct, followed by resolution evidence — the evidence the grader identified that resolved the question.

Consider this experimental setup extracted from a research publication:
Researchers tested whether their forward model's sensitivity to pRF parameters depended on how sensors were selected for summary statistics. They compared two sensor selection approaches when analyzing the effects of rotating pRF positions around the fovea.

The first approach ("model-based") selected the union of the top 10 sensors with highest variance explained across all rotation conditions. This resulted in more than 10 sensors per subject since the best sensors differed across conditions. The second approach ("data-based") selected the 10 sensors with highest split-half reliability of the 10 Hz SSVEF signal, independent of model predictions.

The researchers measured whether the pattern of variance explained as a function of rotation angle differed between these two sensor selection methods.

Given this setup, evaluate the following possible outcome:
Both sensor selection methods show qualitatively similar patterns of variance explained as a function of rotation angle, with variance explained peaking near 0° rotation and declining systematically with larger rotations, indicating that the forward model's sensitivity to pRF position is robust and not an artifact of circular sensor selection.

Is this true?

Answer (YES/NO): YES